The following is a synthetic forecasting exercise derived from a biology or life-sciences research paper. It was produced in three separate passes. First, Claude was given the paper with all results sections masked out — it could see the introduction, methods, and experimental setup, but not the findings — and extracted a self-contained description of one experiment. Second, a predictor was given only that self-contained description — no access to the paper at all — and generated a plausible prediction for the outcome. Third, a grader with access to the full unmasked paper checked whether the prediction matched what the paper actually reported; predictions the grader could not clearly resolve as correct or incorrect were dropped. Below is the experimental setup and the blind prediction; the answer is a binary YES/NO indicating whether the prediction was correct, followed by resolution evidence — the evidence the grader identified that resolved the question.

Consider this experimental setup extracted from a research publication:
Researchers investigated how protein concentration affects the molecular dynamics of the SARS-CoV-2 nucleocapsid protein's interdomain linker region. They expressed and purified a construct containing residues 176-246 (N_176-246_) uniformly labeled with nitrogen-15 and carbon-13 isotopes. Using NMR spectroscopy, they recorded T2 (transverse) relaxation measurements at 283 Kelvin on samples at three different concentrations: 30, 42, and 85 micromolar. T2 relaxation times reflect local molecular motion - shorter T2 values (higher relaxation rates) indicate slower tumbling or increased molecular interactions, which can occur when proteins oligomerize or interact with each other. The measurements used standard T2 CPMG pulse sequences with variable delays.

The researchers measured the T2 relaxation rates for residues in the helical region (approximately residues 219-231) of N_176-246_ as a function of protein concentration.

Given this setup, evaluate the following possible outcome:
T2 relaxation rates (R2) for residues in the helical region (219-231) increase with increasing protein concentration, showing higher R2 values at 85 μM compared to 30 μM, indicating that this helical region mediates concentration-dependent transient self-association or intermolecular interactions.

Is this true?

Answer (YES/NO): YES